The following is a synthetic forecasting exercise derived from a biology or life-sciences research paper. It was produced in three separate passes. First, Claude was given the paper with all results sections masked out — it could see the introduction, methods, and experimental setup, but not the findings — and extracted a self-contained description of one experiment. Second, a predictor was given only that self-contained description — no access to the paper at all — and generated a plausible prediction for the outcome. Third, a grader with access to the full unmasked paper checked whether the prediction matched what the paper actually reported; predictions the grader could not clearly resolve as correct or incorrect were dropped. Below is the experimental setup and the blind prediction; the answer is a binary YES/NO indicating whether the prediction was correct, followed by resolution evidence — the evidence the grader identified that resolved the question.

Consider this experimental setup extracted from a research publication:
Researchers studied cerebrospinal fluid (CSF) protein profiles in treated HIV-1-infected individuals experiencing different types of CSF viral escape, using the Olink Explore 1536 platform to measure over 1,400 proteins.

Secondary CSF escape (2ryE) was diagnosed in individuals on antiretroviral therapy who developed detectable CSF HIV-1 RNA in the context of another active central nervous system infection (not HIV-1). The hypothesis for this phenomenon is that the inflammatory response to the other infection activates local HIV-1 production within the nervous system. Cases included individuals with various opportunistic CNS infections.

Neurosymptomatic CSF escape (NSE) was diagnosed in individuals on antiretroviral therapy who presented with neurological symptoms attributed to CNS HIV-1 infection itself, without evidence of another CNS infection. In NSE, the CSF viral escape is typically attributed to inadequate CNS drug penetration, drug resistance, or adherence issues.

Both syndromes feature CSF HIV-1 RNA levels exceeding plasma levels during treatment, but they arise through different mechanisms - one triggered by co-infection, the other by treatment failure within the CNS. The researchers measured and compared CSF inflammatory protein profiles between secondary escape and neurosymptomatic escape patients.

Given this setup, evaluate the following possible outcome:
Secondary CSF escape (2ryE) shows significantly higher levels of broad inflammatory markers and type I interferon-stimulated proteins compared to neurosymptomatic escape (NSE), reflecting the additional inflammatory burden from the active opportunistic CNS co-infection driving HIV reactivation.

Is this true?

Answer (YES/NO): NO